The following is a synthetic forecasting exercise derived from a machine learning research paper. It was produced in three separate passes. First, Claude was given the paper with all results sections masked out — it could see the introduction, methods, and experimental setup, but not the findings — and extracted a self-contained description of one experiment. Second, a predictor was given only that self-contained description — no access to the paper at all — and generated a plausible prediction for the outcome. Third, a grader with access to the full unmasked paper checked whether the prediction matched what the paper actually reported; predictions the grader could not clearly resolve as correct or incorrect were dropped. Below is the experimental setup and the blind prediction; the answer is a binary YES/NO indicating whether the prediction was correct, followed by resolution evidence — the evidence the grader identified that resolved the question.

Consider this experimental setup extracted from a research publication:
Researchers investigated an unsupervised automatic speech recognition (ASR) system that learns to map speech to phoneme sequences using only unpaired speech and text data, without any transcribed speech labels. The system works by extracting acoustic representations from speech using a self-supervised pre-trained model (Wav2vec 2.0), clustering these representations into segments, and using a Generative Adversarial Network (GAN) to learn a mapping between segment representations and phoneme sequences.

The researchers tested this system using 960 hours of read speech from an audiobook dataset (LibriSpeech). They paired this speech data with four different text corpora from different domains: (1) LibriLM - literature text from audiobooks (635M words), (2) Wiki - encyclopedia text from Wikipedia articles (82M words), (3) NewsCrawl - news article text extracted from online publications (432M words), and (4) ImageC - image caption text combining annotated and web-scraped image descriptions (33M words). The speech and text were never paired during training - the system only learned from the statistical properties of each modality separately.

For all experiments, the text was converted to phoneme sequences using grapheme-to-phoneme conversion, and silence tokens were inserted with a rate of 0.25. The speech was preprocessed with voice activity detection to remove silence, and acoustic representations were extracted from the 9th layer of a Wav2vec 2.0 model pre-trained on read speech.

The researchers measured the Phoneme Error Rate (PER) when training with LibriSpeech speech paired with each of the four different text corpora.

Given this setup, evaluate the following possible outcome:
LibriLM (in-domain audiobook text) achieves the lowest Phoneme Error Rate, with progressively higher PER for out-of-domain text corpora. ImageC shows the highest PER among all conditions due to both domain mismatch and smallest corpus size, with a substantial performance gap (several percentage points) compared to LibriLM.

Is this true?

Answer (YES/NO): YES